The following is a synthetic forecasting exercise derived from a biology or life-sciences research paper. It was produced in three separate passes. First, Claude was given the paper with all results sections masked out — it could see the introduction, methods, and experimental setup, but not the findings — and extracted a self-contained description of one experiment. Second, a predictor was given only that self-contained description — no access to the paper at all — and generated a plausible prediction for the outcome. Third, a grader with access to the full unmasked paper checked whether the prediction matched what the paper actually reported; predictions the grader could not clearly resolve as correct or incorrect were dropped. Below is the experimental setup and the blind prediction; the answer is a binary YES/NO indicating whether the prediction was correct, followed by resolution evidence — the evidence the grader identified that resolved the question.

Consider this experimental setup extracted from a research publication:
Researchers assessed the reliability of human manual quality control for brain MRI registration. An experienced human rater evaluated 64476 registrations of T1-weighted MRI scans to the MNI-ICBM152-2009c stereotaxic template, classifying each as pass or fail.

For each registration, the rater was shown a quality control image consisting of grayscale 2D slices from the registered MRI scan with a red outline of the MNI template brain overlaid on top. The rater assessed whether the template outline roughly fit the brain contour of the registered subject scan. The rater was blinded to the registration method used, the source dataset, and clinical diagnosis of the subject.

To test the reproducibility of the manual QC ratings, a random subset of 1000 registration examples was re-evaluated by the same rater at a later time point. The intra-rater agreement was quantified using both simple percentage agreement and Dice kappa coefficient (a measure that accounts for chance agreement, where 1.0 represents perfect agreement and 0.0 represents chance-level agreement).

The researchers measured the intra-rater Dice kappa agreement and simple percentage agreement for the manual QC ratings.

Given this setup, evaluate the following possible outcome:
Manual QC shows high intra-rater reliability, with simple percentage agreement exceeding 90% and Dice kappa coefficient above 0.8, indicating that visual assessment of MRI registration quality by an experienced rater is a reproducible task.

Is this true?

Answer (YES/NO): YES